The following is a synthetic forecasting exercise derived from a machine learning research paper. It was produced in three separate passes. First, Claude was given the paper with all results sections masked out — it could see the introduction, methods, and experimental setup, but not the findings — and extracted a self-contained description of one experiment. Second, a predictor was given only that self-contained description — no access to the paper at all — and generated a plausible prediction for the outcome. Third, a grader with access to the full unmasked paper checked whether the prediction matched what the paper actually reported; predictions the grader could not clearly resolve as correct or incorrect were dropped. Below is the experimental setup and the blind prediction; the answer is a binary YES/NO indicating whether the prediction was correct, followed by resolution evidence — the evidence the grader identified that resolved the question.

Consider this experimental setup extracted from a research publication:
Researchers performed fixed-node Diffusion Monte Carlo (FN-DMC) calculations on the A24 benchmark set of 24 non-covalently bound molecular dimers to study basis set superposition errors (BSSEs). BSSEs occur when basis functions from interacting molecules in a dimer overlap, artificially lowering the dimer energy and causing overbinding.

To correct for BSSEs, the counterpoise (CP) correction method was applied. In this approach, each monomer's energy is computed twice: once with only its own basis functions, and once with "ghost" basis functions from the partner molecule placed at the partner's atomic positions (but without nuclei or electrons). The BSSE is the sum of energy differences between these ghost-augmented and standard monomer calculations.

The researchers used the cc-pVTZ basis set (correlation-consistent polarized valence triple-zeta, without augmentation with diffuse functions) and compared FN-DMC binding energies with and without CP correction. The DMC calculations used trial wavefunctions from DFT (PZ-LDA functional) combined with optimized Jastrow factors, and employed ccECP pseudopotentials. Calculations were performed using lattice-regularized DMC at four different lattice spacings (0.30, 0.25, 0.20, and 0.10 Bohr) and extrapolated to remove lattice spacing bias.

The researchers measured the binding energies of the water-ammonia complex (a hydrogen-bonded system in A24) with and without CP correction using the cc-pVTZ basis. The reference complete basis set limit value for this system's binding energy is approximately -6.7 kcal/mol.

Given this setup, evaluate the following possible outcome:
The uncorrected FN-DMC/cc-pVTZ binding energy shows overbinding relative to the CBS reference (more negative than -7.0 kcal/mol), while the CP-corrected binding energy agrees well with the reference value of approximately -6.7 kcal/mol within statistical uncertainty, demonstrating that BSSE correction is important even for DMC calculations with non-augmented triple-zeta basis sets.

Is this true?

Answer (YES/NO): YES